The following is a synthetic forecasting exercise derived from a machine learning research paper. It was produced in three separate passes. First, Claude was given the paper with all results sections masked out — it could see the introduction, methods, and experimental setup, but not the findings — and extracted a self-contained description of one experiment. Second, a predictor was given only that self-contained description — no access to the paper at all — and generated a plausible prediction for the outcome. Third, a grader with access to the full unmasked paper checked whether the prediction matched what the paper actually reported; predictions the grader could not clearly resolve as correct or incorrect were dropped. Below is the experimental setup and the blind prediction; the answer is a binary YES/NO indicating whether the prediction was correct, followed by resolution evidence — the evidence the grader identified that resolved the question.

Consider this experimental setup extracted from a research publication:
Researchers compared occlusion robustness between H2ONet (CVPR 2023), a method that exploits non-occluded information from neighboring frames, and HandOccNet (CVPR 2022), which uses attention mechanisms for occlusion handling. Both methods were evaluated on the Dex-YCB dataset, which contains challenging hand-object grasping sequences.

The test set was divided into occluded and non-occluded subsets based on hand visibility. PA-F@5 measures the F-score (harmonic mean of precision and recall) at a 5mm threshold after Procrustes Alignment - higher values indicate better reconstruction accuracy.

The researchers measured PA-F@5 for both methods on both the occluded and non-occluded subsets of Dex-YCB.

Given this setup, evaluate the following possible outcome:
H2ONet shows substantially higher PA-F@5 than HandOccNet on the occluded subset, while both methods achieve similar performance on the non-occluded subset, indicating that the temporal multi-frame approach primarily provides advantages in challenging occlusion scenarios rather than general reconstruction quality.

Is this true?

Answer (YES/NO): NO